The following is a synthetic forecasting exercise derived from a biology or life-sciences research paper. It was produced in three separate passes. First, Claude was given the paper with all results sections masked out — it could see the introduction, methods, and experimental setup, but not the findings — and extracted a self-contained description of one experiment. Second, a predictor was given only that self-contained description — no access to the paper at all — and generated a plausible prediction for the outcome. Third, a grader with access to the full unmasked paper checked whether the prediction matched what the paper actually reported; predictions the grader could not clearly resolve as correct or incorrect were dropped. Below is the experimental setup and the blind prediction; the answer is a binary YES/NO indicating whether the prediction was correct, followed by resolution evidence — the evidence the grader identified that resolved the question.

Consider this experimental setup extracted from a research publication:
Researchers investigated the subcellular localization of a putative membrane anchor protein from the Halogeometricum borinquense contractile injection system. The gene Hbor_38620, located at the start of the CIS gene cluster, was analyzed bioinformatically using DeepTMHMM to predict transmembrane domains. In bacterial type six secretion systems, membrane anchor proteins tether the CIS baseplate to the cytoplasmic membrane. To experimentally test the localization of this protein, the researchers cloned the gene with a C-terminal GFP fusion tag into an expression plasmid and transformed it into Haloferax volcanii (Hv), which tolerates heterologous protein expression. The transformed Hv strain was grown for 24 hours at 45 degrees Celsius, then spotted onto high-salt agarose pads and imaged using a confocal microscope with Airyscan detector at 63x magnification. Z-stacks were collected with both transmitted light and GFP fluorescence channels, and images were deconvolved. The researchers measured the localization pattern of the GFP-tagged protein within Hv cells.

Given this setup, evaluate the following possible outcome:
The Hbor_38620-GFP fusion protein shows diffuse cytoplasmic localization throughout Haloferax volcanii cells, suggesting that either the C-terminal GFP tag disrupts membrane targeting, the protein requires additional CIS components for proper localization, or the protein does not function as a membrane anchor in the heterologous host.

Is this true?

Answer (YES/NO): NO